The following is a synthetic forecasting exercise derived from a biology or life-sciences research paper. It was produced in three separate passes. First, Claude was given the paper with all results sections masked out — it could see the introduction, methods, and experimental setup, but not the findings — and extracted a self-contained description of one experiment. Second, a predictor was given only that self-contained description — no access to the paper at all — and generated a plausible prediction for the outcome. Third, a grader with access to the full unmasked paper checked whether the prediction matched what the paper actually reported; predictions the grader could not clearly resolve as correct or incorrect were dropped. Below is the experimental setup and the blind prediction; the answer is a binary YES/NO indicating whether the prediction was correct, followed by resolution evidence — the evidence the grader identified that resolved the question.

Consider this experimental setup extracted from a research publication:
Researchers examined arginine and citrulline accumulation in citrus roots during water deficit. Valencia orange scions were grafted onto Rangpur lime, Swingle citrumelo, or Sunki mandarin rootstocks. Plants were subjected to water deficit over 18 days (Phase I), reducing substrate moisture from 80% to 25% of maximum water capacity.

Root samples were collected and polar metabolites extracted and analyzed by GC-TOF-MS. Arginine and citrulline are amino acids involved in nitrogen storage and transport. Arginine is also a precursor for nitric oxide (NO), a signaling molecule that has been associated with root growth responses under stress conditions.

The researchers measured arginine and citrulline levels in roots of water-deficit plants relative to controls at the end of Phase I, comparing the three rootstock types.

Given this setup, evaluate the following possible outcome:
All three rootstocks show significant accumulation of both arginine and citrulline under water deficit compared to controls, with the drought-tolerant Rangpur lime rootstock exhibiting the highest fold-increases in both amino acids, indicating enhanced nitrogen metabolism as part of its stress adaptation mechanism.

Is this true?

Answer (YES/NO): NO